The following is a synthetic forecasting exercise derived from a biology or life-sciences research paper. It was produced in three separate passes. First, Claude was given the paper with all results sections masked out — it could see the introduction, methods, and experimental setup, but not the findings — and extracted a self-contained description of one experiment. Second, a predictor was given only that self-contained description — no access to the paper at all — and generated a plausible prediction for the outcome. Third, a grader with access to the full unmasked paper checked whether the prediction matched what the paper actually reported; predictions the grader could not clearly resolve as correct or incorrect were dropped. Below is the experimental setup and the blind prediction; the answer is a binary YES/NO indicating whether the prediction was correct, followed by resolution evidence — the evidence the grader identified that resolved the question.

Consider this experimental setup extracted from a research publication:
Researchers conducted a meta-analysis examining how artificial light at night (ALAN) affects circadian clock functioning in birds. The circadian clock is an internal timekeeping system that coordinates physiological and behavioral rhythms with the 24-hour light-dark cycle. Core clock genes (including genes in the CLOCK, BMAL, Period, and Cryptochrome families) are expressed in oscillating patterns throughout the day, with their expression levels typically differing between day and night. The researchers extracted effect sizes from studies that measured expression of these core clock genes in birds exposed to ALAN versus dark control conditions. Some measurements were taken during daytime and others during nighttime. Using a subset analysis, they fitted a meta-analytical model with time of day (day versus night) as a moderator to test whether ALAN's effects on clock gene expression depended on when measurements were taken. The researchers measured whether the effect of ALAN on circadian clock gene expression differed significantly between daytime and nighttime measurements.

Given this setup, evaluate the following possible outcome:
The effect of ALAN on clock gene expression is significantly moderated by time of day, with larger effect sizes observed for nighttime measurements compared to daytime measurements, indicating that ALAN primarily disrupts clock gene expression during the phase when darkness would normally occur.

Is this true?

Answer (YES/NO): YES